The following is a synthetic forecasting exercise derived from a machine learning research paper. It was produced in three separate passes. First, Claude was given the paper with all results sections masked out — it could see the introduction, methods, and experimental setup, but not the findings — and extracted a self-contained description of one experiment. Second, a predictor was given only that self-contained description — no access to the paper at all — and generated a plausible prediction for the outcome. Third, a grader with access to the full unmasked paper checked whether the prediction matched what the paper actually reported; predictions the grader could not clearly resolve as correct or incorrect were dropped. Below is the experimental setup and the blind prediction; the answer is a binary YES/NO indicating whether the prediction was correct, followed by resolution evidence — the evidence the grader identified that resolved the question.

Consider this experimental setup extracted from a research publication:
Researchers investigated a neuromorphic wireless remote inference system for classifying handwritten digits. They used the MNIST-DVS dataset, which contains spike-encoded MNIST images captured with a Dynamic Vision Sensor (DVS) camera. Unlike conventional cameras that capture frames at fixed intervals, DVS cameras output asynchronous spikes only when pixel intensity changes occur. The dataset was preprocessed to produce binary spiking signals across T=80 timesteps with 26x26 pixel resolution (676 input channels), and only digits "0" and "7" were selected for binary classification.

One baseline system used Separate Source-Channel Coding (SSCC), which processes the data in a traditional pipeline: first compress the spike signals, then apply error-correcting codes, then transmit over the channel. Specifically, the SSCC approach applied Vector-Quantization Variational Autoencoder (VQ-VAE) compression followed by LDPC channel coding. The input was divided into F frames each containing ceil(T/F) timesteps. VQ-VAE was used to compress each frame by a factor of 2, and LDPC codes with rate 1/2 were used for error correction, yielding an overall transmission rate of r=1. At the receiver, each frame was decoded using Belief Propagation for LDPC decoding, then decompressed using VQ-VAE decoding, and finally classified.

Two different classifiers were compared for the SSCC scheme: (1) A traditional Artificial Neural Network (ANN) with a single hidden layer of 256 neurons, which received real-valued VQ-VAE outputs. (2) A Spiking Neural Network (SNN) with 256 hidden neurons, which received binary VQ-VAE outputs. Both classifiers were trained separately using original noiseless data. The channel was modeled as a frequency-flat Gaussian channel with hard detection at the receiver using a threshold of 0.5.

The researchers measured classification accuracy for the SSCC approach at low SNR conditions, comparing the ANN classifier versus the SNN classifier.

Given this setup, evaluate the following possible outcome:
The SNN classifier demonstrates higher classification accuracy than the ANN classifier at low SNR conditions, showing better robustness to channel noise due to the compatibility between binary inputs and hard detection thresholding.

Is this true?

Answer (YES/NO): NO